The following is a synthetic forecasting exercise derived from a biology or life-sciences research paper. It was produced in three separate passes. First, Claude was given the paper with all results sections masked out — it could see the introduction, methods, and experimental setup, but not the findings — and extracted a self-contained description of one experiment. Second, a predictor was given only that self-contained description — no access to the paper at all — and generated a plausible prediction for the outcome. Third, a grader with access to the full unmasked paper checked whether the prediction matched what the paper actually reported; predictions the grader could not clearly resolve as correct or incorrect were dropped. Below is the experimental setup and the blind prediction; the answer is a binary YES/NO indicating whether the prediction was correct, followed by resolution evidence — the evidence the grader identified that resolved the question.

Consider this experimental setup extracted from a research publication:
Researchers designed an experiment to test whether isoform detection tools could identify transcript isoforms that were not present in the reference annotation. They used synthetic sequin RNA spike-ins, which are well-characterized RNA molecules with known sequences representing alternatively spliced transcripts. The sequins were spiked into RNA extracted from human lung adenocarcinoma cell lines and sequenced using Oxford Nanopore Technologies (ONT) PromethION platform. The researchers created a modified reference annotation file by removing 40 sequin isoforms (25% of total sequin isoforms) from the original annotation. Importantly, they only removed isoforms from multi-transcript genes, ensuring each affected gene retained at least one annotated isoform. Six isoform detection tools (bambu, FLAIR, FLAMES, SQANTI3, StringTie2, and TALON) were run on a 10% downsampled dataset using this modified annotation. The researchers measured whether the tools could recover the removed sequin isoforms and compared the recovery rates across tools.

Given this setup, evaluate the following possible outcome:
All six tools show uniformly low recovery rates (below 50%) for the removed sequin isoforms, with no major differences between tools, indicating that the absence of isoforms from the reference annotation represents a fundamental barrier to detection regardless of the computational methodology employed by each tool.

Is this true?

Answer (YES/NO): NO